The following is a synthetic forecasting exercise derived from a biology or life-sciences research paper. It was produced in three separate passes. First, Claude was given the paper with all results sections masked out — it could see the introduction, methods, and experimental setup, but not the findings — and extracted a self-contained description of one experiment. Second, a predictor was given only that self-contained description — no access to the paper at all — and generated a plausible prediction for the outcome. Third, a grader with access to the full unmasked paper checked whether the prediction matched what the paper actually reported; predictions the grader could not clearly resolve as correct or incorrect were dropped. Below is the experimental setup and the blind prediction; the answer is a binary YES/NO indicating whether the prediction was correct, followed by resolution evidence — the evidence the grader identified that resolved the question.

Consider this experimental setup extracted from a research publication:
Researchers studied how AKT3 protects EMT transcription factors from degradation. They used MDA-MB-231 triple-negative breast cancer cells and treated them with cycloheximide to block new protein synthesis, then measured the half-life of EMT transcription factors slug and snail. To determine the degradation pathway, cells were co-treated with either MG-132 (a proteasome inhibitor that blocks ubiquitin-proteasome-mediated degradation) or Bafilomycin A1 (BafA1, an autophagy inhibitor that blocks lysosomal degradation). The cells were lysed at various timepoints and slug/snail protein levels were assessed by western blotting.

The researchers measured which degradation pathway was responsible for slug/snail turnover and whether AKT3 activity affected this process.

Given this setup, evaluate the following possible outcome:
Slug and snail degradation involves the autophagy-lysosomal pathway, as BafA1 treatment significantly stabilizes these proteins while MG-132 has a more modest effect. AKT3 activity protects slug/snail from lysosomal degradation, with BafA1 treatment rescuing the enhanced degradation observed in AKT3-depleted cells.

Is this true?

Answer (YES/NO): NO